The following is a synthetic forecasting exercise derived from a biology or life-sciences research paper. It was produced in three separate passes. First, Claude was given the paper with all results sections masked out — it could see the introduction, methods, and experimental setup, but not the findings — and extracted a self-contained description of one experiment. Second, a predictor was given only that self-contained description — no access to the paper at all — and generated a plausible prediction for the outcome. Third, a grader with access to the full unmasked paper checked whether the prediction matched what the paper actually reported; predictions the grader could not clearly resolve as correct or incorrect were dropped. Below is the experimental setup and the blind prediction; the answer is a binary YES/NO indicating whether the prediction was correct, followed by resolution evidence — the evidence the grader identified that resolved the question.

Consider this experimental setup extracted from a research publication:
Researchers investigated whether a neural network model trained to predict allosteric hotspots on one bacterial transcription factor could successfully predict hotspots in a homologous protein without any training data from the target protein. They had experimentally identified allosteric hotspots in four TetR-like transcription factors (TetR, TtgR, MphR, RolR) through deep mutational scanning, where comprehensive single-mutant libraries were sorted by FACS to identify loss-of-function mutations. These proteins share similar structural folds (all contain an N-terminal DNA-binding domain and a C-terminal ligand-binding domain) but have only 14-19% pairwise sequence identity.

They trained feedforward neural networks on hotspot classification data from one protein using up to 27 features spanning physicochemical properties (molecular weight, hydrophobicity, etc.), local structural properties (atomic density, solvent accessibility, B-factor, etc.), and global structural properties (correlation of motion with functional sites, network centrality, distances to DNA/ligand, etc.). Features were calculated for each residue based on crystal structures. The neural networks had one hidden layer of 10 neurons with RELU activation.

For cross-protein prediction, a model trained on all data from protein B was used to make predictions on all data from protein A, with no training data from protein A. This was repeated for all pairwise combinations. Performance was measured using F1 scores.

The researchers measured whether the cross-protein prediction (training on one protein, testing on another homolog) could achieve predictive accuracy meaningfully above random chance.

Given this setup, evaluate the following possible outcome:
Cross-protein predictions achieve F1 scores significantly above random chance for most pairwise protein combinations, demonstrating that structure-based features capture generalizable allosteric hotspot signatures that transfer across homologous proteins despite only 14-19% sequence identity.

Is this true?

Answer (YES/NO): NO